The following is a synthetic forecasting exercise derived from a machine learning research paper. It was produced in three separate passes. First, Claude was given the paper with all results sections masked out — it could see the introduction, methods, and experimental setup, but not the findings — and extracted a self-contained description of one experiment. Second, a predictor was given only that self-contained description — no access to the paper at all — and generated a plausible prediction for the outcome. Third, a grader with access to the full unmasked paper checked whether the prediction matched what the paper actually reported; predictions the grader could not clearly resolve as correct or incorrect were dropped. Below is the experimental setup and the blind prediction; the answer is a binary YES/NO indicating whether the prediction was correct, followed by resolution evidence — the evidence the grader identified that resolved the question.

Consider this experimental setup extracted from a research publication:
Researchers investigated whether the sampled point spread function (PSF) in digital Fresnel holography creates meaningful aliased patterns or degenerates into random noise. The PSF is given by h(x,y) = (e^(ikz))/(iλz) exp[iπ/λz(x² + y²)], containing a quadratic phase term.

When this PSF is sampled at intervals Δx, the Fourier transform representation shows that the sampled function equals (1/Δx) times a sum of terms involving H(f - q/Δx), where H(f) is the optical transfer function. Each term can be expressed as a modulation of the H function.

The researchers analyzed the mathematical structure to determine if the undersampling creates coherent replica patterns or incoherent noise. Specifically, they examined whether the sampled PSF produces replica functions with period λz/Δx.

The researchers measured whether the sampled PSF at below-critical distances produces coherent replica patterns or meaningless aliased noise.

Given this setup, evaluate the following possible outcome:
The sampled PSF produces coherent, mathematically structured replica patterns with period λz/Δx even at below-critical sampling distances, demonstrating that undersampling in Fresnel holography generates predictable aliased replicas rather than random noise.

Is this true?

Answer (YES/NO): YES